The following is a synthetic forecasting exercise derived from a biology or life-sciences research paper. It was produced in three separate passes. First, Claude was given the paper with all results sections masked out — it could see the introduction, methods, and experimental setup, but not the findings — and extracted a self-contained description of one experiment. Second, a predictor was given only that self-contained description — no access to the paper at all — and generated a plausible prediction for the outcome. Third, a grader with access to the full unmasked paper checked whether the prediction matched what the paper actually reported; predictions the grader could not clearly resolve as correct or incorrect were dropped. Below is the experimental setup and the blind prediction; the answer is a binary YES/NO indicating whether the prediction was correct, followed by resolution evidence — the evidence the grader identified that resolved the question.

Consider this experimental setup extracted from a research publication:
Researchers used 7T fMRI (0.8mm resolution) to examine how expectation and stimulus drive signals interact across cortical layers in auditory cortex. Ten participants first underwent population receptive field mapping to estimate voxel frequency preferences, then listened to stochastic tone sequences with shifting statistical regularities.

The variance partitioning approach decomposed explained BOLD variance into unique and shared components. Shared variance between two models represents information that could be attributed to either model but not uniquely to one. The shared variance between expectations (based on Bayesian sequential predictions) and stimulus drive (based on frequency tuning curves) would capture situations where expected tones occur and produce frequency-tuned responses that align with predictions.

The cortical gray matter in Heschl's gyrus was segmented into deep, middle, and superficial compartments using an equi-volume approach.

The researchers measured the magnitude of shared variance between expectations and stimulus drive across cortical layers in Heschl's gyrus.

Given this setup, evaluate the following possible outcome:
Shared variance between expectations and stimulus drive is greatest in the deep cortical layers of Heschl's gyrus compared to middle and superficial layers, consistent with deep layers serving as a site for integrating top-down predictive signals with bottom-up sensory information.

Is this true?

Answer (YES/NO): NO